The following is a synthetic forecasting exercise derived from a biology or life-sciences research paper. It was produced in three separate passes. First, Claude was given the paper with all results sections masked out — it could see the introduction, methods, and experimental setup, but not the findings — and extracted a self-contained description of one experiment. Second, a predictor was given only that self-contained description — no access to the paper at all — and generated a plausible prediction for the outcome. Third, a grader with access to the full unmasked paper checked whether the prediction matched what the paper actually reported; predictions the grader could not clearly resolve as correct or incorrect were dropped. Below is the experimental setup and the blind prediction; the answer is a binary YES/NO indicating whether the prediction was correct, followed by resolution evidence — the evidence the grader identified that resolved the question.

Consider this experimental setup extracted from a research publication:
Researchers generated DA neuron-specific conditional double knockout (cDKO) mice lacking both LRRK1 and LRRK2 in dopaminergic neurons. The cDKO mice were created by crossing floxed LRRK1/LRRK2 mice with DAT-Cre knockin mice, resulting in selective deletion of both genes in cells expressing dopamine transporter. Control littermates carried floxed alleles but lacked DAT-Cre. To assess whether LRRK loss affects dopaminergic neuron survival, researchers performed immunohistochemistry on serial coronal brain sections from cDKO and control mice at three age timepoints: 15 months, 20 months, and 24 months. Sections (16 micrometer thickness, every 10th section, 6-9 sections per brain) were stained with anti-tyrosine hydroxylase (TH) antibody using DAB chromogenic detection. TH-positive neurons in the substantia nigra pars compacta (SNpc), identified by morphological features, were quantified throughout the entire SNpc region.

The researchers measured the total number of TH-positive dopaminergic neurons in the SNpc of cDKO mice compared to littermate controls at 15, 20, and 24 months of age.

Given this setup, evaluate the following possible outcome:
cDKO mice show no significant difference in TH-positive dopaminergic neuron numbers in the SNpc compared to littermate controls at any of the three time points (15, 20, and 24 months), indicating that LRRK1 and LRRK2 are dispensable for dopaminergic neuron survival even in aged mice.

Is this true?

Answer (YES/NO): NO